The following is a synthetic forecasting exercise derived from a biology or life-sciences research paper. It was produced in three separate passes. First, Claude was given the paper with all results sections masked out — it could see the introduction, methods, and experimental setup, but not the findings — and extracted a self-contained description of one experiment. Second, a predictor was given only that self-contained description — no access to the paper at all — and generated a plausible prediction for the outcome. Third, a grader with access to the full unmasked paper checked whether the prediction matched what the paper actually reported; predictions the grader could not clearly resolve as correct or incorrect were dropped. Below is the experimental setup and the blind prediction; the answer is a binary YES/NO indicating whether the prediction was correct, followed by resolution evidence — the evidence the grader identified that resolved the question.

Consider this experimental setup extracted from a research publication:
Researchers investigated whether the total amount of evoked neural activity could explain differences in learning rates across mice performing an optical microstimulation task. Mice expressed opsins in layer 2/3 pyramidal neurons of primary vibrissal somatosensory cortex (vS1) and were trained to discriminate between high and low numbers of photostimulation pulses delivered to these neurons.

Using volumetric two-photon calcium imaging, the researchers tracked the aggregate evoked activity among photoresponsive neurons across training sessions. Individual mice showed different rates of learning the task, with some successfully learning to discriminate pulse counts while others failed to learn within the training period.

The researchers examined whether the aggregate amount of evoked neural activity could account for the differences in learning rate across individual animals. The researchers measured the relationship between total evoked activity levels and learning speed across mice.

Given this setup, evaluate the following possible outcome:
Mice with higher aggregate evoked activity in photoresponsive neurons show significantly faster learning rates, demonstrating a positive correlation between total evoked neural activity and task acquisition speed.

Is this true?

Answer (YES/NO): NO